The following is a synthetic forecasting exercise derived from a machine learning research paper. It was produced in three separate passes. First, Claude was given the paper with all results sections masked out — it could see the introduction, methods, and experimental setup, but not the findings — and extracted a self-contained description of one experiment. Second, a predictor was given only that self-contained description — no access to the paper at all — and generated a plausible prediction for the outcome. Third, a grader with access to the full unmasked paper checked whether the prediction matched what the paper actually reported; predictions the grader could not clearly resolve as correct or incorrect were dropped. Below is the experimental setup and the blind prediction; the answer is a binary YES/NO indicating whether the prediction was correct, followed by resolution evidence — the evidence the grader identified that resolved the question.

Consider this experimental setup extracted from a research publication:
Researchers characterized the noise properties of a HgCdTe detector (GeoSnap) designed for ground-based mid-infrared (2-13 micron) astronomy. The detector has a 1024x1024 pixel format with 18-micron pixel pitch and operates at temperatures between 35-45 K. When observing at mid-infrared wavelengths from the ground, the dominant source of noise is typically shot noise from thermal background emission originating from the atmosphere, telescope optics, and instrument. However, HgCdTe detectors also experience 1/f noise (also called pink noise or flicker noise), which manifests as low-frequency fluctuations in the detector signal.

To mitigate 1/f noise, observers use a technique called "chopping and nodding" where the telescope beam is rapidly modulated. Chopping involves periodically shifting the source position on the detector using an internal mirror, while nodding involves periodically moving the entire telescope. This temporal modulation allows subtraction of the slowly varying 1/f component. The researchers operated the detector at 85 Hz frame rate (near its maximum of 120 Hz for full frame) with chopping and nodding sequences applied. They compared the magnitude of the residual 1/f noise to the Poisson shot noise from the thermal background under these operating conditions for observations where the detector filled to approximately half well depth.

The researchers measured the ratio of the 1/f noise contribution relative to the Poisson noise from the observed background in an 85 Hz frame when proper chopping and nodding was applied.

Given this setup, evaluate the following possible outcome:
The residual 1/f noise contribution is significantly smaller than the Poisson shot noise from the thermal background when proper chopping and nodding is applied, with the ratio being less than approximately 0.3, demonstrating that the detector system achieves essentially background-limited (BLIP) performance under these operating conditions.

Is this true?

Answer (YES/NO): YES